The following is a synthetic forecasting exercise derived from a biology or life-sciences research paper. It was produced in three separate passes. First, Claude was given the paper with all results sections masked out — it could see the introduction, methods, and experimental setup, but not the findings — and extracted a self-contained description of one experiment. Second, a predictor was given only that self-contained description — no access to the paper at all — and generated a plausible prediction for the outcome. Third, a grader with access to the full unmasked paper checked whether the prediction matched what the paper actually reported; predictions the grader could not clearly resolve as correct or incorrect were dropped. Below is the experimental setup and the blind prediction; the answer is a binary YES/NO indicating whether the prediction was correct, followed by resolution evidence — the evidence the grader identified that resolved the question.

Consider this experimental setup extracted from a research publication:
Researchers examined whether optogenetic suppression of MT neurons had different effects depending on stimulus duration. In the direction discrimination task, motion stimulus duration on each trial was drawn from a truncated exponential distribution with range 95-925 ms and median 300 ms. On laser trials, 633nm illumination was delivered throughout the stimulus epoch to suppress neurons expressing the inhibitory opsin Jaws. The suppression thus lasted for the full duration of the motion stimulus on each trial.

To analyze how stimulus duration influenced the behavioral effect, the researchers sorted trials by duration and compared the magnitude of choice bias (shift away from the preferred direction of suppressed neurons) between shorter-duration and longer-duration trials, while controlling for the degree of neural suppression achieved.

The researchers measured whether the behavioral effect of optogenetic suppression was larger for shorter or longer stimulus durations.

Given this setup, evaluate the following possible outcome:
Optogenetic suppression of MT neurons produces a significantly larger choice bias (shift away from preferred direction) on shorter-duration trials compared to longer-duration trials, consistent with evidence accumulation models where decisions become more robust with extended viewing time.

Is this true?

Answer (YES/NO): YES